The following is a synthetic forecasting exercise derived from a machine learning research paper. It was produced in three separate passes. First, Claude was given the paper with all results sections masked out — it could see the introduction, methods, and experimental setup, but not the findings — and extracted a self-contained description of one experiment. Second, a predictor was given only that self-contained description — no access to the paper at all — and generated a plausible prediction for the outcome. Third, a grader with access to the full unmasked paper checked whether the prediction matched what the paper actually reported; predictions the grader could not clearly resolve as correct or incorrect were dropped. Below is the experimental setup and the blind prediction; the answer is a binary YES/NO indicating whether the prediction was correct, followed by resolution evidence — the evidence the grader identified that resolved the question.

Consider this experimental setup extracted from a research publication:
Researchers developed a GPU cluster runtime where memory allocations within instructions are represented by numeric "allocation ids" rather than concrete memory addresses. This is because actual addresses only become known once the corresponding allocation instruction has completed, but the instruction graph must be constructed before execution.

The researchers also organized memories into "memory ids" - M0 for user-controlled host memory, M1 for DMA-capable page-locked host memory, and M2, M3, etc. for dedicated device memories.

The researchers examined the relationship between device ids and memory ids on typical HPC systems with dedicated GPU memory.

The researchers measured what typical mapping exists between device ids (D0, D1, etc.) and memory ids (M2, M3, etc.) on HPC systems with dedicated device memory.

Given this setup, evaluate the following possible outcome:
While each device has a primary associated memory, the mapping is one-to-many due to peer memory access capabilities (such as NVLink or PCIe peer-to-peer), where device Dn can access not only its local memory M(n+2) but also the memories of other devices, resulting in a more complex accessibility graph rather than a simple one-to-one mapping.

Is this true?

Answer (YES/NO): NO